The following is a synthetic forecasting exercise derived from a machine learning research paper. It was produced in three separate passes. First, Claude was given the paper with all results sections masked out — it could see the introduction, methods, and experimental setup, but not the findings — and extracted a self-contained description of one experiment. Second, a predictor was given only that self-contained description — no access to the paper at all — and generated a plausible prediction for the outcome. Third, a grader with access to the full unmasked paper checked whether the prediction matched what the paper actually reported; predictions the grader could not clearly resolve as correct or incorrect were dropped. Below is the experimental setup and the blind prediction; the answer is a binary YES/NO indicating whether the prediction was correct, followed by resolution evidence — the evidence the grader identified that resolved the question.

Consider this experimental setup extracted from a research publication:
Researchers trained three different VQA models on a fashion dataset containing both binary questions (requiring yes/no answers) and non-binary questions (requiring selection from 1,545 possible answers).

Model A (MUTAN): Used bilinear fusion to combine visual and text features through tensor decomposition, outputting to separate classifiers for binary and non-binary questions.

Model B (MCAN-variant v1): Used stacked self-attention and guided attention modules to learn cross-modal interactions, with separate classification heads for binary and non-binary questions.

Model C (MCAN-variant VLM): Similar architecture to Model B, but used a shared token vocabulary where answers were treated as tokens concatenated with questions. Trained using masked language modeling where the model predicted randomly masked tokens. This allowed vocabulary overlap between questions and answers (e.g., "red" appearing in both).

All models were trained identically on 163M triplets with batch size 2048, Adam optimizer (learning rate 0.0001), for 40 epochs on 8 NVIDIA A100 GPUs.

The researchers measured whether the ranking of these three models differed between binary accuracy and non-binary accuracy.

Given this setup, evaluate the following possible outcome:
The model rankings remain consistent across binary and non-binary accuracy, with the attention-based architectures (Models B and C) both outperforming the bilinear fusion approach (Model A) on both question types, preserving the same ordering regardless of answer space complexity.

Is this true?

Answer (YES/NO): YES